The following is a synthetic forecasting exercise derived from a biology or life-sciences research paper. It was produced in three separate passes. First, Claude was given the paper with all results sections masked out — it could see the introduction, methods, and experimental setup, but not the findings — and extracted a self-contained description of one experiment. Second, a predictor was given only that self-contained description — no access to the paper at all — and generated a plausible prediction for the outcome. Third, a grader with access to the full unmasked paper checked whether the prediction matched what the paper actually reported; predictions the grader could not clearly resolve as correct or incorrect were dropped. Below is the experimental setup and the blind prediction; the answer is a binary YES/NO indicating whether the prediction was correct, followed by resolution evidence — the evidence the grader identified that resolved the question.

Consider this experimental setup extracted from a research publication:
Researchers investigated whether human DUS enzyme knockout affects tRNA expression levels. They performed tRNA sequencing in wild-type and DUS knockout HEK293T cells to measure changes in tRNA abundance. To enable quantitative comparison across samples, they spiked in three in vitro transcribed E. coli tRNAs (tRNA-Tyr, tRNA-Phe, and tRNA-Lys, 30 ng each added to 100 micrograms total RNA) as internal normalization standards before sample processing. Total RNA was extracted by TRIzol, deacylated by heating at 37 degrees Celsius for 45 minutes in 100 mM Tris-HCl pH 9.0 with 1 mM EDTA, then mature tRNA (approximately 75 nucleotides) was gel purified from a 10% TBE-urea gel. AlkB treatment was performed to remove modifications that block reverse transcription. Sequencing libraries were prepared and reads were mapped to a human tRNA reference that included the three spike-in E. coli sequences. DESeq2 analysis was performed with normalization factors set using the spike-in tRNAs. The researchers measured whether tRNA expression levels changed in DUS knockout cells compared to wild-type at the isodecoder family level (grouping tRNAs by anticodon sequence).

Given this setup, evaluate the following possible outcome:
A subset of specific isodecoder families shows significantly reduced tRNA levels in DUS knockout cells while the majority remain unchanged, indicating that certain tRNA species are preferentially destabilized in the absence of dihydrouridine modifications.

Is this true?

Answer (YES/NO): YES